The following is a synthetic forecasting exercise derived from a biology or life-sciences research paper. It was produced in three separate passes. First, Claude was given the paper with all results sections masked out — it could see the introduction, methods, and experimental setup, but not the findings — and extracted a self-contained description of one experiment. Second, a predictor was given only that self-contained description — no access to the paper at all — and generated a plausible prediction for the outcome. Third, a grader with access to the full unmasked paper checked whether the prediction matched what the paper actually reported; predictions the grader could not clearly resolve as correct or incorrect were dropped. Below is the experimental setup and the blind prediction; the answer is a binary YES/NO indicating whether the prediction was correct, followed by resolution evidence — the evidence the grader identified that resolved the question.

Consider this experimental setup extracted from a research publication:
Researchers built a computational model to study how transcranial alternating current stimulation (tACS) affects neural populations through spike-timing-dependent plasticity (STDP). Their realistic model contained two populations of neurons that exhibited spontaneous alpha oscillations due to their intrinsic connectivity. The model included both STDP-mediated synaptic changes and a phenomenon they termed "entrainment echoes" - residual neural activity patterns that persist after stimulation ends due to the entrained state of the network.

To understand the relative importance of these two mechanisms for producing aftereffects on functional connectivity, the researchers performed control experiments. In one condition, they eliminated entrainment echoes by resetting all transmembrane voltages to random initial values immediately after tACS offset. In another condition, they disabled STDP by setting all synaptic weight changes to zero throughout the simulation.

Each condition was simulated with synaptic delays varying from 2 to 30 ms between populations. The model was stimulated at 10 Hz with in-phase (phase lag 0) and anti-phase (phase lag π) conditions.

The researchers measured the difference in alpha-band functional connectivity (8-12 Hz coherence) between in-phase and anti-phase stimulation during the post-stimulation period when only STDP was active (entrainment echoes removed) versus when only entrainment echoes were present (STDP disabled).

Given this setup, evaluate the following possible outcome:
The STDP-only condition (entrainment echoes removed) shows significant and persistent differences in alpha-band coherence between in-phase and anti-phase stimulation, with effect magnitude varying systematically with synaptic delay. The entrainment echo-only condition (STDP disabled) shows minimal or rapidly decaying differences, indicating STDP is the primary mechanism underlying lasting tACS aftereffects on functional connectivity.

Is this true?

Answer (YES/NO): YES